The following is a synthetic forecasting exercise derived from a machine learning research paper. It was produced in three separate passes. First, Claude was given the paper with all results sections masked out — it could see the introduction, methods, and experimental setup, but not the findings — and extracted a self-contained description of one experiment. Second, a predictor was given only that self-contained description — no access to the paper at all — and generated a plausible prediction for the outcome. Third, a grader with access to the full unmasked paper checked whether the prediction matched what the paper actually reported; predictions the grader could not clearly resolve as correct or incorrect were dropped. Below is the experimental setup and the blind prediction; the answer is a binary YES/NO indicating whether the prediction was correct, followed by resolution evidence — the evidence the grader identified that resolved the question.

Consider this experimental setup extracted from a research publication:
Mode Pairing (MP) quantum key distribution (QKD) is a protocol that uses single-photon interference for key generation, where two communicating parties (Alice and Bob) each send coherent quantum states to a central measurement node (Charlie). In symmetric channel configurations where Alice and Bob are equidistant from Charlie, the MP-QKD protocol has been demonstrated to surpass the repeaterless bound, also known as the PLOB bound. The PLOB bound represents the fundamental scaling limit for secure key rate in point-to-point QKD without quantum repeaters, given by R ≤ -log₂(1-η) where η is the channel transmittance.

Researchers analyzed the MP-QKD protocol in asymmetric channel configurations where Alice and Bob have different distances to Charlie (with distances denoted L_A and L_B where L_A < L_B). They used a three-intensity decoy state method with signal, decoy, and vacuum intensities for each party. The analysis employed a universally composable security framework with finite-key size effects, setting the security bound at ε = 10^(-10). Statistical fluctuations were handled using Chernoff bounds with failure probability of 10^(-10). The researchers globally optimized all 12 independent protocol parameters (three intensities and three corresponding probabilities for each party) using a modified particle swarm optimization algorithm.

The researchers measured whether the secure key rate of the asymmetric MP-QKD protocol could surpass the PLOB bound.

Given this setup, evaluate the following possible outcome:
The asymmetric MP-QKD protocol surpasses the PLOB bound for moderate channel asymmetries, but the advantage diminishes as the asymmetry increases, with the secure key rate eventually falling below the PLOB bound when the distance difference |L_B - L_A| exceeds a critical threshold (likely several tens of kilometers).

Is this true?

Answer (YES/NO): NO